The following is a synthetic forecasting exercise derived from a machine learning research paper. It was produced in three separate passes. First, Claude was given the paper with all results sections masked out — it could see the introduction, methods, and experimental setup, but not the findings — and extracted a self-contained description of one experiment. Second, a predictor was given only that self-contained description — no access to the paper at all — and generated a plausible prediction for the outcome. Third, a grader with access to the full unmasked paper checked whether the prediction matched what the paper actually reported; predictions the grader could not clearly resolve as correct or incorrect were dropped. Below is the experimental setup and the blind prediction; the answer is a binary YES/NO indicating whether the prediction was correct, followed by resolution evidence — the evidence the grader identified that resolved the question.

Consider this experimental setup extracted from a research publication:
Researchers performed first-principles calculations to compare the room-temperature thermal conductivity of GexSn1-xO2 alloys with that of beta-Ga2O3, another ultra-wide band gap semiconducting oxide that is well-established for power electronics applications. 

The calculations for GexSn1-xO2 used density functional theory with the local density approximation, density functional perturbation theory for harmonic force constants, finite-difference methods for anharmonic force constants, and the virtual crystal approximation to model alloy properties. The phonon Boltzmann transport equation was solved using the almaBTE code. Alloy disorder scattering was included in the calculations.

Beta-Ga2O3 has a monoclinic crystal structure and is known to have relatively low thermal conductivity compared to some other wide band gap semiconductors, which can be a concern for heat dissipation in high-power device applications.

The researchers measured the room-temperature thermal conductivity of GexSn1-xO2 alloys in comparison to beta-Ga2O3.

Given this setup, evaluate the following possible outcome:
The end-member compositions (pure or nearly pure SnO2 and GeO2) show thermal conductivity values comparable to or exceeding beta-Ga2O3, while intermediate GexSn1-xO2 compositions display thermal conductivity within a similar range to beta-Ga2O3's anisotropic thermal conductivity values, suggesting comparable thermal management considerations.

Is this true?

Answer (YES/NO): YES